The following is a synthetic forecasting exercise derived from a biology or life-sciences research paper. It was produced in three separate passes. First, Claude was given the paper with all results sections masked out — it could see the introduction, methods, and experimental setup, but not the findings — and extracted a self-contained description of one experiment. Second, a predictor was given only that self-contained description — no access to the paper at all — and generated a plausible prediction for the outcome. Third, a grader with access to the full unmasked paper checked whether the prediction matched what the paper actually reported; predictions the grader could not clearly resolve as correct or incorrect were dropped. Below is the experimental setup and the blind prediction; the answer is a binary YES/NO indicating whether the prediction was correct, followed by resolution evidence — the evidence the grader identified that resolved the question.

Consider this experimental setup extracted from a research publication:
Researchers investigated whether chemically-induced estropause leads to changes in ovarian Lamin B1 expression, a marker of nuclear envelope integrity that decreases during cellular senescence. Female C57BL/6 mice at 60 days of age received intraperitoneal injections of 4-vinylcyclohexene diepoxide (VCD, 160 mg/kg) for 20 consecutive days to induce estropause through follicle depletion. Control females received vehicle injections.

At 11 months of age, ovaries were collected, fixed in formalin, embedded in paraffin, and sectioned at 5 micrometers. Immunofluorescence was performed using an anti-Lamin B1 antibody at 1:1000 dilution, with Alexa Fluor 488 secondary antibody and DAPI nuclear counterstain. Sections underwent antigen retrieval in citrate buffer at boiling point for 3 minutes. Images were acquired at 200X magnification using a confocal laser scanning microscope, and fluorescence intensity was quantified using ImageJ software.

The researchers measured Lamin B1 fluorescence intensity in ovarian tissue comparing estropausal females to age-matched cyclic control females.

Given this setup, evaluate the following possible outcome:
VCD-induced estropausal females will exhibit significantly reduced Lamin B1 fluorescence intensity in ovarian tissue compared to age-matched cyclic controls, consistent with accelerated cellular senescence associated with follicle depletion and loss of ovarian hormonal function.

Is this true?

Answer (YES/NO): YES